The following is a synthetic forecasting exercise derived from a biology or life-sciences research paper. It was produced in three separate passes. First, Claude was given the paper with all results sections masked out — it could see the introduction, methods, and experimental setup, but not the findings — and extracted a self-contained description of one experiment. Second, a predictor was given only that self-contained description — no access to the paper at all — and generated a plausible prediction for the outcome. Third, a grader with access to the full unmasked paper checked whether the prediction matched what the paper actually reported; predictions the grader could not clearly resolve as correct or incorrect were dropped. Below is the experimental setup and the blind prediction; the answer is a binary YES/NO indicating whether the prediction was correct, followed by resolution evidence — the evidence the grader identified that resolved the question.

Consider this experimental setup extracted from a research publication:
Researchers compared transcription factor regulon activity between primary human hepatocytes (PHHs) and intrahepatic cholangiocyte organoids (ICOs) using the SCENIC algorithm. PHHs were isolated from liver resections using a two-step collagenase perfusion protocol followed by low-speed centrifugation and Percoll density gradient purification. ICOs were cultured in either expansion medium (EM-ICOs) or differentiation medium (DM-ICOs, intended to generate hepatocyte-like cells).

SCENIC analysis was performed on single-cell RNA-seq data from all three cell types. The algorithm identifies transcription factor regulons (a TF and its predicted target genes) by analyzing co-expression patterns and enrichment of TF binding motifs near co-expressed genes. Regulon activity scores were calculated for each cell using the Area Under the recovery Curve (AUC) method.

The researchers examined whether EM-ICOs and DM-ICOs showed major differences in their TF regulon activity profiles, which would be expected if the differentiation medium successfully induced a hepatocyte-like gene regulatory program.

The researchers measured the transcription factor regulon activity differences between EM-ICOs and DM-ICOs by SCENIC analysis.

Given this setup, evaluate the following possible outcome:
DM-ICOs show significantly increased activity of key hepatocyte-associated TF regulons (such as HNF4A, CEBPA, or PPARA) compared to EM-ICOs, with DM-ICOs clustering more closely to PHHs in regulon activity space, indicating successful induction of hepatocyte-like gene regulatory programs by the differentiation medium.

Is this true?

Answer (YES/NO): NO